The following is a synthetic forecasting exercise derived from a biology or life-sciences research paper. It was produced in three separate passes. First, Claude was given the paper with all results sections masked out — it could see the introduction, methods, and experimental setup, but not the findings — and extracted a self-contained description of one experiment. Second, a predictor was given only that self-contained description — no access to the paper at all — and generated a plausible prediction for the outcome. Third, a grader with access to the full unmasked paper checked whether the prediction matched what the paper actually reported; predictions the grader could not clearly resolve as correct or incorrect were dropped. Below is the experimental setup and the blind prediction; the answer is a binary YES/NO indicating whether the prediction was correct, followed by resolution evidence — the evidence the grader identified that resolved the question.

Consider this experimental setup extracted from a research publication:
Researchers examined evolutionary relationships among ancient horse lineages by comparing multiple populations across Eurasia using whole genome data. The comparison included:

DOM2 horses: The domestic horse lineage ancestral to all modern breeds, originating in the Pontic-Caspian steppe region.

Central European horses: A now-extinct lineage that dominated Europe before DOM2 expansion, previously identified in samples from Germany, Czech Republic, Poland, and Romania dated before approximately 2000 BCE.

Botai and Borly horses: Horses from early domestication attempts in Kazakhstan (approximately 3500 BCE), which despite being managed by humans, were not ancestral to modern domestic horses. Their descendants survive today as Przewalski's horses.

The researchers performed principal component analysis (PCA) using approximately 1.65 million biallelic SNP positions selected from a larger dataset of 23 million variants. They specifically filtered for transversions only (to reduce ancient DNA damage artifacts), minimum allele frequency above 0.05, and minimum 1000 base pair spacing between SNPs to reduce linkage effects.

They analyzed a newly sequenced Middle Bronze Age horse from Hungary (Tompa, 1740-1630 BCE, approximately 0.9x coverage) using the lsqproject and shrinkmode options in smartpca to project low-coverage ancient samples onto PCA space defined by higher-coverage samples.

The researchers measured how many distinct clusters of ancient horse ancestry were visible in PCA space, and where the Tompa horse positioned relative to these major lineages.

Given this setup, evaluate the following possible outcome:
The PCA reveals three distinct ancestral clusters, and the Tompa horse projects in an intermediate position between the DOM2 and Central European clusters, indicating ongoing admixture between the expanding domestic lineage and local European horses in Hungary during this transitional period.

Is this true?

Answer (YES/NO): NO